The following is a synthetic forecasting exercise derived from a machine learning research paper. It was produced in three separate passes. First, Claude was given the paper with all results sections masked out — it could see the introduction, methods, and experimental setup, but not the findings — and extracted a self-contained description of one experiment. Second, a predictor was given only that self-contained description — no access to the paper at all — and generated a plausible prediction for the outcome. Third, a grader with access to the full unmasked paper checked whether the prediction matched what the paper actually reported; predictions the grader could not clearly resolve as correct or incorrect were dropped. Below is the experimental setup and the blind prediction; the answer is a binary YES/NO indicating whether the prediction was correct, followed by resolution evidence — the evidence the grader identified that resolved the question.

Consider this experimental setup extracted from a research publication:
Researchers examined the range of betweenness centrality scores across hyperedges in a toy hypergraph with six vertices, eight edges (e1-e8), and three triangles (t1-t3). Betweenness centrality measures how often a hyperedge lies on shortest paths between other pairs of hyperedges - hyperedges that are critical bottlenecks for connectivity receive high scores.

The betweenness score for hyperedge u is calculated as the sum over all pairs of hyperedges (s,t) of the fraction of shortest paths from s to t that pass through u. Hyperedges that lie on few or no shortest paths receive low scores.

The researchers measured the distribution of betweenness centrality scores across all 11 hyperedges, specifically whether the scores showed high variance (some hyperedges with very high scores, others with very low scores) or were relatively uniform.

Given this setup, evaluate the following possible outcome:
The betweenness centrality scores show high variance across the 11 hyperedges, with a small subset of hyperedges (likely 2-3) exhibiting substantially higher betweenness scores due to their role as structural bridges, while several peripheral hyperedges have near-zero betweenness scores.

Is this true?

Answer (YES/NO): YES